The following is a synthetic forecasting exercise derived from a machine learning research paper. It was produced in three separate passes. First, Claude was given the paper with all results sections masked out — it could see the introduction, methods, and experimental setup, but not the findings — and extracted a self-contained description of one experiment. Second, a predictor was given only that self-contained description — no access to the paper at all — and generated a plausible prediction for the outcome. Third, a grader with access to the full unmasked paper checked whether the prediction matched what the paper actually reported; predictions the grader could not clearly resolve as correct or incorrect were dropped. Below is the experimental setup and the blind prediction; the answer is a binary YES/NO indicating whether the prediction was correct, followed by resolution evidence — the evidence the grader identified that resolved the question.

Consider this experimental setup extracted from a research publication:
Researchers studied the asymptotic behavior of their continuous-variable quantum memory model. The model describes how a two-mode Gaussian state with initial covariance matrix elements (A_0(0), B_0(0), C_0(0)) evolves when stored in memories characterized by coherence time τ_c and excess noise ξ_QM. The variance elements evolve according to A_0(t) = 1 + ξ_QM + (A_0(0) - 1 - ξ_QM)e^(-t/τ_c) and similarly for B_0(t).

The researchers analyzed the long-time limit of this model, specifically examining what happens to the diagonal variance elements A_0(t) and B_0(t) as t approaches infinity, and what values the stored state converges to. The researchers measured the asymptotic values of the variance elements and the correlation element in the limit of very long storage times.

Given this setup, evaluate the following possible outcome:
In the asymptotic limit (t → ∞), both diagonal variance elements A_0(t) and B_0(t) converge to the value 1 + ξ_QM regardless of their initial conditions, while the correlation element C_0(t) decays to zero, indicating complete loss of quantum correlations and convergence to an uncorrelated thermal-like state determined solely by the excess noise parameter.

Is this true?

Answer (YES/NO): YES